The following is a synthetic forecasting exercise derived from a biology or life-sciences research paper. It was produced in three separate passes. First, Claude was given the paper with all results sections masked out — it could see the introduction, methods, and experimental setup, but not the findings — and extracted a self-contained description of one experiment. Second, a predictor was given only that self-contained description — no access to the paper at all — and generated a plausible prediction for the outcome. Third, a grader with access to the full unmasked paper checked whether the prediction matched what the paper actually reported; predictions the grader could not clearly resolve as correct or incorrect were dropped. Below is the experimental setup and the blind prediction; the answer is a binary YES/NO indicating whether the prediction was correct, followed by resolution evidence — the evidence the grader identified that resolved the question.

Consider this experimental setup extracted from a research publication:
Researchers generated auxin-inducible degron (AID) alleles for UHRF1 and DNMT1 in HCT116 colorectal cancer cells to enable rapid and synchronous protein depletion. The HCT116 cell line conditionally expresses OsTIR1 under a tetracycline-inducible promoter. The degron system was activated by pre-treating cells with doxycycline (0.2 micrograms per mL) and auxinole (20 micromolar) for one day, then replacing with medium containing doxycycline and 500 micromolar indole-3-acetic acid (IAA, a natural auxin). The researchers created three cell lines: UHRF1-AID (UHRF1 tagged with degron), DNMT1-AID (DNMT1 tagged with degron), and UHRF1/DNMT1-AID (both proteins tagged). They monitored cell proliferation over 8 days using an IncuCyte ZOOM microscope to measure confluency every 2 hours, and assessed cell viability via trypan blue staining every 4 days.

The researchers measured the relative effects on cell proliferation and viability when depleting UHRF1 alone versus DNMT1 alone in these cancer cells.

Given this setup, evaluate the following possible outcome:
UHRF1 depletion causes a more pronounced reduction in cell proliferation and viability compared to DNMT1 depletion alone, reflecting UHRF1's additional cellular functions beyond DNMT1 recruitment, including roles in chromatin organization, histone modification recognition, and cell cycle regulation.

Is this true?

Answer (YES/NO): NO